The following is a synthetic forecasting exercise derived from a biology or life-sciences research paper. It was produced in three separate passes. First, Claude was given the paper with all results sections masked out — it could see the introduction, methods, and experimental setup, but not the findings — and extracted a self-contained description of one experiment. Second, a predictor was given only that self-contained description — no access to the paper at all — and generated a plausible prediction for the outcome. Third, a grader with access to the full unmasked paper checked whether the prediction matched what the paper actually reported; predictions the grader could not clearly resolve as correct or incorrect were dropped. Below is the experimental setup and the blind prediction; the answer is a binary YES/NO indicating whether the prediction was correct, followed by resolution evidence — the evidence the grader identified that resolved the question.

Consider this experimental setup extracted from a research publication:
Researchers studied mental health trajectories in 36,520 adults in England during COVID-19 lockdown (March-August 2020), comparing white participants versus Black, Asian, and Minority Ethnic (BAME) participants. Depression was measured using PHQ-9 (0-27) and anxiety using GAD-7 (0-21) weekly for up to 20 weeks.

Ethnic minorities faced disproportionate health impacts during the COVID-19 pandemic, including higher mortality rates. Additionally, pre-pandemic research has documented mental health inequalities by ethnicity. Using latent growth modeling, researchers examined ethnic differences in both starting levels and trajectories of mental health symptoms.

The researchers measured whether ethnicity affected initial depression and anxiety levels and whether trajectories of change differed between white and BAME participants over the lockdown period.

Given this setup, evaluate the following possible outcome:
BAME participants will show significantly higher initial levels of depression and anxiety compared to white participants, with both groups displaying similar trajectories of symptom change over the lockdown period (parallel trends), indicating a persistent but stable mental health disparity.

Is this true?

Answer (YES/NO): NO